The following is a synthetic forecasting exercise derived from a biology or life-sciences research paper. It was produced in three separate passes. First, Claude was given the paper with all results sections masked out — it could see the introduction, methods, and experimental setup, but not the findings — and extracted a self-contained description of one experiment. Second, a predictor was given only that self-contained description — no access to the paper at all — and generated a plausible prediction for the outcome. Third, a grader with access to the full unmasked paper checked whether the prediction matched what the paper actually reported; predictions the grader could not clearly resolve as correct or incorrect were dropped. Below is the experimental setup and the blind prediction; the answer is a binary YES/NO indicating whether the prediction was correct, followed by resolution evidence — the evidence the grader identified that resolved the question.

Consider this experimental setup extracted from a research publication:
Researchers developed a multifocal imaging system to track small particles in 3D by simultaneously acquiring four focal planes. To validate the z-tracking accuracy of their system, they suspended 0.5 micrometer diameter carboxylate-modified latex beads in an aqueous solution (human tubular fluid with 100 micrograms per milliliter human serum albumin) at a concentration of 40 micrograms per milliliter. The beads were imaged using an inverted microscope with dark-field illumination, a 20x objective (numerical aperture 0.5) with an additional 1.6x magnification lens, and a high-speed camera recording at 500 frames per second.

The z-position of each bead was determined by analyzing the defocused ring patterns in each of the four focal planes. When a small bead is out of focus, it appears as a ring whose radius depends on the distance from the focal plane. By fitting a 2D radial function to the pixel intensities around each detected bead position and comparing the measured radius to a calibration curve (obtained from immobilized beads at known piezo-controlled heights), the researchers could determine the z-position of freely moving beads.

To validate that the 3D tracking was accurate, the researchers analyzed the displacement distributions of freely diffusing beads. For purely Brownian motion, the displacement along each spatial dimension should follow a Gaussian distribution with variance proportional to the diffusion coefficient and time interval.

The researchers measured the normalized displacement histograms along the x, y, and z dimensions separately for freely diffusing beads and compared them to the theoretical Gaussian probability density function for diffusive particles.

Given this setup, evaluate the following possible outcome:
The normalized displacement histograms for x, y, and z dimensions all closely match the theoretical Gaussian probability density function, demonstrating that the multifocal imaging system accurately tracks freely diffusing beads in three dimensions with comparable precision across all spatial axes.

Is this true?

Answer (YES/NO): NO